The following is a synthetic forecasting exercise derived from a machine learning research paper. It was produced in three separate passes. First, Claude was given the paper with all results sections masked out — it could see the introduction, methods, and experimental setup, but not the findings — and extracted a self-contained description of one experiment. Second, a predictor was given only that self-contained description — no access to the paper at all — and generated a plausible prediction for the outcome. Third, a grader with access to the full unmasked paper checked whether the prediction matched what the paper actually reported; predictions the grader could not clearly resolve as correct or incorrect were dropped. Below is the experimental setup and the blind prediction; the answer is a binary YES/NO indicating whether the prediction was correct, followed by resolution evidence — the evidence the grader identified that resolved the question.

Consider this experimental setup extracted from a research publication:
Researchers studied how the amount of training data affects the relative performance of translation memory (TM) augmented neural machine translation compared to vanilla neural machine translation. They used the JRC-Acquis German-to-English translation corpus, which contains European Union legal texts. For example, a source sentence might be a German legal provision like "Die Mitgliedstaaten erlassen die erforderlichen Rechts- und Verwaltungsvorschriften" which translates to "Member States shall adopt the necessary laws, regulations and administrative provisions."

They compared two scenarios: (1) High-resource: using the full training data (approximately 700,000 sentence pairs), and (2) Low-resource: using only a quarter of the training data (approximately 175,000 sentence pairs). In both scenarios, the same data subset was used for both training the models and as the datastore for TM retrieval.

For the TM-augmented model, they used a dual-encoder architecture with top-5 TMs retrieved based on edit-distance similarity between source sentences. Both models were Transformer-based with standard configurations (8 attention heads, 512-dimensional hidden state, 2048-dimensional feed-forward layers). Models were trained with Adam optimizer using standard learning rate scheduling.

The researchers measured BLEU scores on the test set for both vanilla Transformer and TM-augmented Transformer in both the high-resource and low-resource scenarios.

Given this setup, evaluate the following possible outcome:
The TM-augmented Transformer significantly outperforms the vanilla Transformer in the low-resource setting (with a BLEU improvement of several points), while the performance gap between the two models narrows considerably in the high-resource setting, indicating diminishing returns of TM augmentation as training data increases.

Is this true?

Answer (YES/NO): NO